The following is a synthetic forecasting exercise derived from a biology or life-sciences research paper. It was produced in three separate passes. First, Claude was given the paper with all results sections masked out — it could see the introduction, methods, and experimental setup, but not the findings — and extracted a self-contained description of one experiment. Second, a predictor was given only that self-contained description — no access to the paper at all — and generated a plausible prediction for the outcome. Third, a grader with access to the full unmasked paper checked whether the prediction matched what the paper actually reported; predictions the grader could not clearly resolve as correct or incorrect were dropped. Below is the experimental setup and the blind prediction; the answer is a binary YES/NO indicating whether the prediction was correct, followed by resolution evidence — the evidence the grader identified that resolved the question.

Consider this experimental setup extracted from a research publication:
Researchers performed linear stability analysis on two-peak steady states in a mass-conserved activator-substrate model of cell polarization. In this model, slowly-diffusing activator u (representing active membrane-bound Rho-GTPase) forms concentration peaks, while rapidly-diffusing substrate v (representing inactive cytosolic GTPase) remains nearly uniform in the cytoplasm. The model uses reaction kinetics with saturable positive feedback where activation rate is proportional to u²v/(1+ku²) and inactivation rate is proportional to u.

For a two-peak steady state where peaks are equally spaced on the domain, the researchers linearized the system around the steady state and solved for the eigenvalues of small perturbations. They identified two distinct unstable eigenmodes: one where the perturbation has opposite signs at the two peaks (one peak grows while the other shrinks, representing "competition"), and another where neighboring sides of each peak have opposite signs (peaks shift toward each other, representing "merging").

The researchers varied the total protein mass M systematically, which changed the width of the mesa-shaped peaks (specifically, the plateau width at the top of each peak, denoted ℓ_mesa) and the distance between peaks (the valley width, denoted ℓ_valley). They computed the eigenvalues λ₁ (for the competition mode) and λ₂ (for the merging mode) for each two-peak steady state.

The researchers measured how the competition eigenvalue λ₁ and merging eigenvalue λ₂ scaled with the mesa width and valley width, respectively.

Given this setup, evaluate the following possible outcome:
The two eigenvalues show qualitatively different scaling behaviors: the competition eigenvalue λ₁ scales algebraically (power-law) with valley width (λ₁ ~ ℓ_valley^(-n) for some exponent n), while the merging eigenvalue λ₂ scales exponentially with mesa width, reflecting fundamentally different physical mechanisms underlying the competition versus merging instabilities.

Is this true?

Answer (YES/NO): NO